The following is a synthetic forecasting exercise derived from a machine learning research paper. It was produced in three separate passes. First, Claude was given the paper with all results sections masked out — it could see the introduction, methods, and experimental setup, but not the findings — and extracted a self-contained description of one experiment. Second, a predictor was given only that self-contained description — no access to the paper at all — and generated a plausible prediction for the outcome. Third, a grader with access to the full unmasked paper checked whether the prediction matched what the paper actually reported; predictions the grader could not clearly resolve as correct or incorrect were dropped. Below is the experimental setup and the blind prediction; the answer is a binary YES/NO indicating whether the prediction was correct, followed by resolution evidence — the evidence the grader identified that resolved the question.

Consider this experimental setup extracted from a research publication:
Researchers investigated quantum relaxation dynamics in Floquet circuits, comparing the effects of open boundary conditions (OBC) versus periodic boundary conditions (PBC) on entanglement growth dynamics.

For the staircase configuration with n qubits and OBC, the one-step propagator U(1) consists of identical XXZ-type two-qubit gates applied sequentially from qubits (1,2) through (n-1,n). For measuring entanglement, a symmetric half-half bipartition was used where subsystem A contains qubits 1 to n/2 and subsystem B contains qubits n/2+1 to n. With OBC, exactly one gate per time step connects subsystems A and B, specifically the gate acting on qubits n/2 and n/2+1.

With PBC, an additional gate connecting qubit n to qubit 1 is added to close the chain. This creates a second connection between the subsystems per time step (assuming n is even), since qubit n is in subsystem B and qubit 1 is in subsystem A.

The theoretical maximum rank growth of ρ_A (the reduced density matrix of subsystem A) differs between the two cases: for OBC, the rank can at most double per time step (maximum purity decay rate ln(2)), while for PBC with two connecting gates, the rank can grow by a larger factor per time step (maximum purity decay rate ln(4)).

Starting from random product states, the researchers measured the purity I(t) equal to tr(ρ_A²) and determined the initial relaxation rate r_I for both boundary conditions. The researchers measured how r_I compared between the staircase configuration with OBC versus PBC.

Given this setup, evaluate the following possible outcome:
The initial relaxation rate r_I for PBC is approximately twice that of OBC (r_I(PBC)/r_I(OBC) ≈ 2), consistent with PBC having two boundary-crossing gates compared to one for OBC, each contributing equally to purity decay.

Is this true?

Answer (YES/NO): YES